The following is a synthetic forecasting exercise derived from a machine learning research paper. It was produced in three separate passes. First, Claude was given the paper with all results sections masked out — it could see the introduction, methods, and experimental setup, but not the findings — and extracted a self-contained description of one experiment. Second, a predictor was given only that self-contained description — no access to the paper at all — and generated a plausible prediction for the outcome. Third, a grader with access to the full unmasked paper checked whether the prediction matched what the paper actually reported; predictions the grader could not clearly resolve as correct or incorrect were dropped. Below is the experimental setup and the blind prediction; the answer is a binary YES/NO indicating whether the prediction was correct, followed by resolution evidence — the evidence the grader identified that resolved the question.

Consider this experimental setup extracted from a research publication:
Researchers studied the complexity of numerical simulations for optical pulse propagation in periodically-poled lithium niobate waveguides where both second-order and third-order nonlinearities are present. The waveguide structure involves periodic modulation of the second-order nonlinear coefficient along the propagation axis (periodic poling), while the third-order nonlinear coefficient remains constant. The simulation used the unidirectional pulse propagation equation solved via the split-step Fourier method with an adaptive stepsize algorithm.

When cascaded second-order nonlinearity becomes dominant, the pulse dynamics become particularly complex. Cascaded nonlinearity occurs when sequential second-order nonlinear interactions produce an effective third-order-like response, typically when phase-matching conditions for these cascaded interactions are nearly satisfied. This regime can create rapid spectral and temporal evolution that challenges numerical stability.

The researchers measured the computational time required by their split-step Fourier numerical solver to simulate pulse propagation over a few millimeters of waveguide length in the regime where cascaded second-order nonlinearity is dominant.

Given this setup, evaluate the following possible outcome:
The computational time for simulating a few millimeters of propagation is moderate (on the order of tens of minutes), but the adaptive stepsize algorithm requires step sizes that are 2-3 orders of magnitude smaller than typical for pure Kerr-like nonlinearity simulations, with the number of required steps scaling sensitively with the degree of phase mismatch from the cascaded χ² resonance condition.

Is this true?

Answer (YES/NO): NO